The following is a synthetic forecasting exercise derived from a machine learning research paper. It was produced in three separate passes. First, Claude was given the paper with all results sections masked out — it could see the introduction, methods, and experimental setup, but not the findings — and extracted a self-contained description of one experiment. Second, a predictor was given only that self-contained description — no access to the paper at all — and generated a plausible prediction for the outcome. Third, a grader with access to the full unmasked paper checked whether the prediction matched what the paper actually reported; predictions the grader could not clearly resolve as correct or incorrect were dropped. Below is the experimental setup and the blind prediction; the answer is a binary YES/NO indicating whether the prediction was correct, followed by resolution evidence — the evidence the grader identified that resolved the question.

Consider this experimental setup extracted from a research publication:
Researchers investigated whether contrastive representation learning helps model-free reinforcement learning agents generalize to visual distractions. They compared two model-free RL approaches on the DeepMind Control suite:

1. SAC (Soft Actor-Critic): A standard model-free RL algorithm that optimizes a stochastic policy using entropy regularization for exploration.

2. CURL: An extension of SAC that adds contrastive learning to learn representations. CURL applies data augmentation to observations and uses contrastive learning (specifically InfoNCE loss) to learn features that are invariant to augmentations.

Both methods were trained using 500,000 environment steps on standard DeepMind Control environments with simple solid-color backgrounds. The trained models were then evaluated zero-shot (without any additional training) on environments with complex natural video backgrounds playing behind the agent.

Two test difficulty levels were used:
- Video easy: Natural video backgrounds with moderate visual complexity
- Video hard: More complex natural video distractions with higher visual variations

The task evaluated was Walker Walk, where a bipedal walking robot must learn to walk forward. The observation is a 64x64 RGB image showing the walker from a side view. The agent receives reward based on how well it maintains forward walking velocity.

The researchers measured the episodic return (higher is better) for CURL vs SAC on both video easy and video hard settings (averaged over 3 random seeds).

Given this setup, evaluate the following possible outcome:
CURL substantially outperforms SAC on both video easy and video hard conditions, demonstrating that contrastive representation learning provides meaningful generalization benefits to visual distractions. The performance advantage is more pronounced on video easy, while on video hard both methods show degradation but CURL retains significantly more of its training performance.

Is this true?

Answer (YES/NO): NO